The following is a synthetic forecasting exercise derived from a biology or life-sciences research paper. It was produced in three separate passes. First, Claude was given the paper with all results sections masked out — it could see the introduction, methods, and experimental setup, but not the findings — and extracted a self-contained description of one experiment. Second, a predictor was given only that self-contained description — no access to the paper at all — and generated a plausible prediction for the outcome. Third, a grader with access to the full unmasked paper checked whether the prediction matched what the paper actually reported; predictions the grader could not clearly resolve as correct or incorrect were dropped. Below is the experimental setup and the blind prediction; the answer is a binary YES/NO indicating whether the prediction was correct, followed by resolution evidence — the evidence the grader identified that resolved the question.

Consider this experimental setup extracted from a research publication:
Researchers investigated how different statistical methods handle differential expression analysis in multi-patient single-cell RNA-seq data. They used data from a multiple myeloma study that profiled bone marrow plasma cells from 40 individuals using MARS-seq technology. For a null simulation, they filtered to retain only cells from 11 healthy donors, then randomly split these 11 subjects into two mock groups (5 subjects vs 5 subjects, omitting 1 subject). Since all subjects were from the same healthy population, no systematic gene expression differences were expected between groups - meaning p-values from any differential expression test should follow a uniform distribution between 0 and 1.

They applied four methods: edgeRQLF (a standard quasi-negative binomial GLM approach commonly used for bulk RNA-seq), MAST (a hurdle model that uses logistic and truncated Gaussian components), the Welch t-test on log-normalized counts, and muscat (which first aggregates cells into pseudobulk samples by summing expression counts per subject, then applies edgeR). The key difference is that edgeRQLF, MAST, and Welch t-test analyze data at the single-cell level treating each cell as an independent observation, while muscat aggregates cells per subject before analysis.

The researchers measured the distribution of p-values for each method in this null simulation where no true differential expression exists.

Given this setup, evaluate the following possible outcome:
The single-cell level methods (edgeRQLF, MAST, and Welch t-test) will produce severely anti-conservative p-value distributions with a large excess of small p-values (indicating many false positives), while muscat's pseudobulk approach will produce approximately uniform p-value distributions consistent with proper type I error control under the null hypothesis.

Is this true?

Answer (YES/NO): YES